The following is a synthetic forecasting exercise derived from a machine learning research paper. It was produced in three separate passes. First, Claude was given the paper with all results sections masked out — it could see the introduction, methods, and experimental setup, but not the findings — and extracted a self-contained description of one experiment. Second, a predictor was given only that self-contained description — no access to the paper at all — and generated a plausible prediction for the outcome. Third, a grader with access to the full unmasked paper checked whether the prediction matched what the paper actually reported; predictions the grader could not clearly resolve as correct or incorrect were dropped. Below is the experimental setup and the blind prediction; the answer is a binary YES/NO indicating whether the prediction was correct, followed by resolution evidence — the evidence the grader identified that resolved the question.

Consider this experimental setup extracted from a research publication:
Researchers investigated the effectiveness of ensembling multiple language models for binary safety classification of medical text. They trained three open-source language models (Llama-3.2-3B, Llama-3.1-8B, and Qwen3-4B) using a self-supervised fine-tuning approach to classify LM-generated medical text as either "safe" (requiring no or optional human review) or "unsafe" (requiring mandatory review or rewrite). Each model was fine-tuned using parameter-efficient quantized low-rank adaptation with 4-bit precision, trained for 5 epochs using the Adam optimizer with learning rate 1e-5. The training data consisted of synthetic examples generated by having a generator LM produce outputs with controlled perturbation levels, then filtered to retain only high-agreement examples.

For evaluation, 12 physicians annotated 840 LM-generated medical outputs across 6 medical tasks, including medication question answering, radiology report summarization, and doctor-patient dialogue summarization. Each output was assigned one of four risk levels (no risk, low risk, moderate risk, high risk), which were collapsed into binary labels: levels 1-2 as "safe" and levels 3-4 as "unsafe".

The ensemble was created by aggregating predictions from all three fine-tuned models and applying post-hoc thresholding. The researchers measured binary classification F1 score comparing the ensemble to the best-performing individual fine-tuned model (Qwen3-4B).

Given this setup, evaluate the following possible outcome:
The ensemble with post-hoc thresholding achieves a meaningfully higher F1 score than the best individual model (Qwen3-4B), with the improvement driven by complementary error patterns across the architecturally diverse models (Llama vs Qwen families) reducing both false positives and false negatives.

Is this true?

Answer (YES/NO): NO